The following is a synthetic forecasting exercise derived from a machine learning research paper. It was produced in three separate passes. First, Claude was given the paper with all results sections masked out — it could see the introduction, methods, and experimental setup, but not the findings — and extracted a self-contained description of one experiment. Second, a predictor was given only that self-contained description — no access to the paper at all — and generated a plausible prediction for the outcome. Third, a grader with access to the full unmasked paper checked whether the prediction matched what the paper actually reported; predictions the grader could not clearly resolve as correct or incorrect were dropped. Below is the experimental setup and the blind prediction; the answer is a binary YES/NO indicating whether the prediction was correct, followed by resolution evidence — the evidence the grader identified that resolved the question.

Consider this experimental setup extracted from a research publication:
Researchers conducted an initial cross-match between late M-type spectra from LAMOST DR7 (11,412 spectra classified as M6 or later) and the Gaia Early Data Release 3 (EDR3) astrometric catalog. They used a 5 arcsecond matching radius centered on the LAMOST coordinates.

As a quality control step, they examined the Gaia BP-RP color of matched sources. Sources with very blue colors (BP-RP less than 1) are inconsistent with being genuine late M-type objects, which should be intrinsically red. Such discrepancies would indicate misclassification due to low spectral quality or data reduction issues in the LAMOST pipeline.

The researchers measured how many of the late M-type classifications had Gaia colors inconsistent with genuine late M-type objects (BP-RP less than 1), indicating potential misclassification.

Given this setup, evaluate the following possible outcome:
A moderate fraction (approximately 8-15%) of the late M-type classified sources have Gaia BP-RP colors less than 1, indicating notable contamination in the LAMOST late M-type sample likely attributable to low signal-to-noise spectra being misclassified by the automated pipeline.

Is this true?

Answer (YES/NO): NO